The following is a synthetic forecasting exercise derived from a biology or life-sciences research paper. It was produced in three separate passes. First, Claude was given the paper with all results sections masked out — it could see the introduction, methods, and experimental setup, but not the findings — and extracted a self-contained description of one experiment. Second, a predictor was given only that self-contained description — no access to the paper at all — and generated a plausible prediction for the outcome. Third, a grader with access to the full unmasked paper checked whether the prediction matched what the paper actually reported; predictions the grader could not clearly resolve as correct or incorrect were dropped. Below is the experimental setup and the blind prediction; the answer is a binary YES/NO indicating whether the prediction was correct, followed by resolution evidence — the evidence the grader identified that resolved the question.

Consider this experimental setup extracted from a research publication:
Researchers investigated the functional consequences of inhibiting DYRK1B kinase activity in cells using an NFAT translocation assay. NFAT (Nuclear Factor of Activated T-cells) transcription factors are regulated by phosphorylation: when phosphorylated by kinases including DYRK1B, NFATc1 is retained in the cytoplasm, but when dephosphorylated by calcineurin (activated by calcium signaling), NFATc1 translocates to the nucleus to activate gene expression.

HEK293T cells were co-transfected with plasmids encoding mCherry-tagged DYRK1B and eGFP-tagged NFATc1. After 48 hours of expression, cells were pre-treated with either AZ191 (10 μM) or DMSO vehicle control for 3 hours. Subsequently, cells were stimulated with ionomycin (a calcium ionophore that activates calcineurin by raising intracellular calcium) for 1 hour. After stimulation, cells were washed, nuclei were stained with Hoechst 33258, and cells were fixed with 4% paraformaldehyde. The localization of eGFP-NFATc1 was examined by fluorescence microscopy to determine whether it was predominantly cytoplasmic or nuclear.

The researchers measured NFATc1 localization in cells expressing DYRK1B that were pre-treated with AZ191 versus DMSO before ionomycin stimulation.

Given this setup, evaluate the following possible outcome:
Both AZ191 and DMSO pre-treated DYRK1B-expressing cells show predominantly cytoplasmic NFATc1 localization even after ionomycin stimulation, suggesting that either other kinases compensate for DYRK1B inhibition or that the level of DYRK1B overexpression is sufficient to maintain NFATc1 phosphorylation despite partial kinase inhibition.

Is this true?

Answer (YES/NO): NO